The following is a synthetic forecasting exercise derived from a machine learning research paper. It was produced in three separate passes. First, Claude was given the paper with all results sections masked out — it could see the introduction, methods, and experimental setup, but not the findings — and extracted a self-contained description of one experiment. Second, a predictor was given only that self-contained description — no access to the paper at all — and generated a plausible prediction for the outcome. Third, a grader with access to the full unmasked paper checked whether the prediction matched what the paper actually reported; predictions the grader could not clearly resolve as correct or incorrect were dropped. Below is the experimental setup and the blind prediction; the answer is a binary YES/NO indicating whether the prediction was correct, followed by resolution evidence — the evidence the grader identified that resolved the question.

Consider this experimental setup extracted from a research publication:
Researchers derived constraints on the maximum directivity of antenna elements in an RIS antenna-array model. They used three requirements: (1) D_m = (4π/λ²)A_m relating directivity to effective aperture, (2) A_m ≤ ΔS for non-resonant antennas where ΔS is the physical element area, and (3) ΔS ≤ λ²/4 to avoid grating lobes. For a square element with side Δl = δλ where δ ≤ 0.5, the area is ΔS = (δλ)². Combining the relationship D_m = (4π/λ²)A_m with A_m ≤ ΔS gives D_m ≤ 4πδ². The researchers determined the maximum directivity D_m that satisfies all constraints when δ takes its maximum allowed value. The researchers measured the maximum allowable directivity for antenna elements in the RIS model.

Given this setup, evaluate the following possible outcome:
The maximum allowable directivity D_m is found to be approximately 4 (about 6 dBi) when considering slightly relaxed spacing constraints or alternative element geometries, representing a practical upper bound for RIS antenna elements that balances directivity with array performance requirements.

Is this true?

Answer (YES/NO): NO